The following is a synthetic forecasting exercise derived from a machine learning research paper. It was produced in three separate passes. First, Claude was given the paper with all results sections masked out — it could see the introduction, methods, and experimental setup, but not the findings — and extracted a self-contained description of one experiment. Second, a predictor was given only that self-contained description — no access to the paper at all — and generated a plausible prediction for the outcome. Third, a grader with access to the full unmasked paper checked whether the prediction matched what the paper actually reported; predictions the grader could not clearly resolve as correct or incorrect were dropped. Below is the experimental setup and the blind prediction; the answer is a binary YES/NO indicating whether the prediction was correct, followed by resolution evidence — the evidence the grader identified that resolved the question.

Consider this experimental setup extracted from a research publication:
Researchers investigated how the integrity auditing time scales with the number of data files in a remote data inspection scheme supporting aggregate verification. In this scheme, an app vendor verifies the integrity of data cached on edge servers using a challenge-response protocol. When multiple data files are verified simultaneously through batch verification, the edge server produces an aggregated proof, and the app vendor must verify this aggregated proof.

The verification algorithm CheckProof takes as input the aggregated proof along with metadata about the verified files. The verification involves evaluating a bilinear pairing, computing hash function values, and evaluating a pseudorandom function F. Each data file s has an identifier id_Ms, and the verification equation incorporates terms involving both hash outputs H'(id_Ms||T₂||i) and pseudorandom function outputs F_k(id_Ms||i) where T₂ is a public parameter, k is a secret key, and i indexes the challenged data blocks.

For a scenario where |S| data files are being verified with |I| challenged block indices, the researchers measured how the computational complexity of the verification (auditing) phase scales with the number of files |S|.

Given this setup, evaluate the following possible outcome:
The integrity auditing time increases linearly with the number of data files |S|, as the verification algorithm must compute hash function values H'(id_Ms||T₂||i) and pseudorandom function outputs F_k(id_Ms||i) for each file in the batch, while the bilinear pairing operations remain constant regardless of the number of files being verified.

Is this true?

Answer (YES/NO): YES